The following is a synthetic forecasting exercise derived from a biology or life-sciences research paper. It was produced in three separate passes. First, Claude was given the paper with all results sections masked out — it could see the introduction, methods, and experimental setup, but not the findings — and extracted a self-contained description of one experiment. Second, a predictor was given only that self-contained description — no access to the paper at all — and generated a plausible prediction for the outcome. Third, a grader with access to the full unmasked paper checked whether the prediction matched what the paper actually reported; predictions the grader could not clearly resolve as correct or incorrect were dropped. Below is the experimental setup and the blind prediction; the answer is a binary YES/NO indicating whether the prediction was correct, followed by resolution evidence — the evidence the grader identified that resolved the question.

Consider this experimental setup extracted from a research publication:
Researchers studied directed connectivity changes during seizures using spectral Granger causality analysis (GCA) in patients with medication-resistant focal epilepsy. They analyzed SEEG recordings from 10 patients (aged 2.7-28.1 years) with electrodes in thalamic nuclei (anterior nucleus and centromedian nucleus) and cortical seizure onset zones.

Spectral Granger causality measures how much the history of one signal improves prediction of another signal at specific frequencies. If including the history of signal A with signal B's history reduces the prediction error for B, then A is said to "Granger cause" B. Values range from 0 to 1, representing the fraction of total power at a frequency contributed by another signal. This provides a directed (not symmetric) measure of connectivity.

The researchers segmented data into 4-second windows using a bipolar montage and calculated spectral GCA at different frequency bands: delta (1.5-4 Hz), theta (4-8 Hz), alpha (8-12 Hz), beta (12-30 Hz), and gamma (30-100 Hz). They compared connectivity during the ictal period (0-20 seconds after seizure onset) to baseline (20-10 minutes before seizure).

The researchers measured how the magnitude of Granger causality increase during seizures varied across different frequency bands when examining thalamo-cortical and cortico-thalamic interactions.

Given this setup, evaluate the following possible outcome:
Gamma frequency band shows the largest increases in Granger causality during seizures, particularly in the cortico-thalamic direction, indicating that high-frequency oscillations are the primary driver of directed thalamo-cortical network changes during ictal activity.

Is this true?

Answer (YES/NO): NO